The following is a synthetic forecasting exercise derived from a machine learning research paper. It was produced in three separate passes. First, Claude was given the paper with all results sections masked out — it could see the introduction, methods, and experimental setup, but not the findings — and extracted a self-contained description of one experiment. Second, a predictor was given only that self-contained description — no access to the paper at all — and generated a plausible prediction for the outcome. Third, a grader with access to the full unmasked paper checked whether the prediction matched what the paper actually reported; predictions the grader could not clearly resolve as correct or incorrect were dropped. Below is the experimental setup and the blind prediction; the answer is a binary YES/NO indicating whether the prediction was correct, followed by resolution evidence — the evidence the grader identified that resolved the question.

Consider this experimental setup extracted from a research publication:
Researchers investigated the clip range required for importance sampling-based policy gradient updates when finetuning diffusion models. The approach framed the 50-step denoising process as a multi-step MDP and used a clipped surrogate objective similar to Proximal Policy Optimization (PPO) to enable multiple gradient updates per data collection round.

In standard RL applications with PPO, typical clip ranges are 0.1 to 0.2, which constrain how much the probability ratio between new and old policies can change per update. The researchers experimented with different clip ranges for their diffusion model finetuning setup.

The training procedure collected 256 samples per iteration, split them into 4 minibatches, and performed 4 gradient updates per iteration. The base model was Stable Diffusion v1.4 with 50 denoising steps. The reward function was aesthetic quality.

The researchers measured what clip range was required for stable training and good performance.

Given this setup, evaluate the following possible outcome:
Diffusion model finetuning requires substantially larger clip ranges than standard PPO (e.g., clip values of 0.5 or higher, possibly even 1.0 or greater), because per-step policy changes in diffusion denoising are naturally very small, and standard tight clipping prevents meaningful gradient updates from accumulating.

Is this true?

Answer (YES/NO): NO